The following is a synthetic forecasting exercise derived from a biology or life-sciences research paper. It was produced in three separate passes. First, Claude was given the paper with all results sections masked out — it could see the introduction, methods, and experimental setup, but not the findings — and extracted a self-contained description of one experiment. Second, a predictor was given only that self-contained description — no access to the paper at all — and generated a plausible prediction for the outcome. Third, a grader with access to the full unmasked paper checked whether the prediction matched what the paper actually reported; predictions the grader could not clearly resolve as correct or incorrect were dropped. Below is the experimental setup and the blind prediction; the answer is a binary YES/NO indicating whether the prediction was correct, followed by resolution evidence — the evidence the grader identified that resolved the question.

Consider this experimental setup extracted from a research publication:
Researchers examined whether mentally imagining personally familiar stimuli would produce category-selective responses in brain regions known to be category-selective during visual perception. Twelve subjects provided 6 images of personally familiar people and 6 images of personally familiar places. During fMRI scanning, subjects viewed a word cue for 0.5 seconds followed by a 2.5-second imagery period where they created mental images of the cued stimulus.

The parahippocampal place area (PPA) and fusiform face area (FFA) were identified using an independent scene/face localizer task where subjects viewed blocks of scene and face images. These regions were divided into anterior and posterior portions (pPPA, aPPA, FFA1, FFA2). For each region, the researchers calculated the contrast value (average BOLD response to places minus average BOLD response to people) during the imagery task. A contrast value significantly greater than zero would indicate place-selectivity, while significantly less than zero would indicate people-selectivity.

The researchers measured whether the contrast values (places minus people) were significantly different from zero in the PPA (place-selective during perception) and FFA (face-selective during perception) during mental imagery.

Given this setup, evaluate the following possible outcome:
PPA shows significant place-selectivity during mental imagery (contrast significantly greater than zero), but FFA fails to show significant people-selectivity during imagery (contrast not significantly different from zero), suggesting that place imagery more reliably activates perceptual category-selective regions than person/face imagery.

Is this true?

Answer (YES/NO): NO